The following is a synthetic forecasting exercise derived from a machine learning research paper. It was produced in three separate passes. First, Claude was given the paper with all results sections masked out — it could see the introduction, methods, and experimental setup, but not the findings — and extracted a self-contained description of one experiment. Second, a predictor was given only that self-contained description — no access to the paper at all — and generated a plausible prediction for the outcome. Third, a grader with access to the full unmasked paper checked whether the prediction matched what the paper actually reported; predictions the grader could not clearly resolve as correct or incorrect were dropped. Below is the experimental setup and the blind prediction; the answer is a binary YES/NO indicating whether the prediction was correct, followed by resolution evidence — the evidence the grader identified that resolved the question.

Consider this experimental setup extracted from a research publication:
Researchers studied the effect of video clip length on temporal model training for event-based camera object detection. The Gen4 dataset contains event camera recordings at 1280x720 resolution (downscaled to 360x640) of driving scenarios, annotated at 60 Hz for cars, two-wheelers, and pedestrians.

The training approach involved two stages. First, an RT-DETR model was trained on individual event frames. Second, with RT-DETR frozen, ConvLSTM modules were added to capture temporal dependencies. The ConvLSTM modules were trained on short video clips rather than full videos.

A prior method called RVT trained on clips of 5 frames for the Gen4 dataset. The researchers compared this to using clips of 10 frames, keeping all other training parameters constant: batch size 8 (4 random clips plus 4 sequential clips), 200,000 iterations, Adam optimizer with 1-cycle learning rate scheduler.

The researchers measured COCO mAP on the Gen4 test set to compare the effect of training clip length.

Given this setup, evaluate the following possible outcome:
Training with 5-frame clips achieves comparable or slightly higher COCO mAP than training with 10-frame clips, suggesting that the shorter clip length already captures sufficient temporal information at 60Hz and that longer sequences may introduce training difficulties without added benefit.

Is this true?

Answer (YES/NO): NO